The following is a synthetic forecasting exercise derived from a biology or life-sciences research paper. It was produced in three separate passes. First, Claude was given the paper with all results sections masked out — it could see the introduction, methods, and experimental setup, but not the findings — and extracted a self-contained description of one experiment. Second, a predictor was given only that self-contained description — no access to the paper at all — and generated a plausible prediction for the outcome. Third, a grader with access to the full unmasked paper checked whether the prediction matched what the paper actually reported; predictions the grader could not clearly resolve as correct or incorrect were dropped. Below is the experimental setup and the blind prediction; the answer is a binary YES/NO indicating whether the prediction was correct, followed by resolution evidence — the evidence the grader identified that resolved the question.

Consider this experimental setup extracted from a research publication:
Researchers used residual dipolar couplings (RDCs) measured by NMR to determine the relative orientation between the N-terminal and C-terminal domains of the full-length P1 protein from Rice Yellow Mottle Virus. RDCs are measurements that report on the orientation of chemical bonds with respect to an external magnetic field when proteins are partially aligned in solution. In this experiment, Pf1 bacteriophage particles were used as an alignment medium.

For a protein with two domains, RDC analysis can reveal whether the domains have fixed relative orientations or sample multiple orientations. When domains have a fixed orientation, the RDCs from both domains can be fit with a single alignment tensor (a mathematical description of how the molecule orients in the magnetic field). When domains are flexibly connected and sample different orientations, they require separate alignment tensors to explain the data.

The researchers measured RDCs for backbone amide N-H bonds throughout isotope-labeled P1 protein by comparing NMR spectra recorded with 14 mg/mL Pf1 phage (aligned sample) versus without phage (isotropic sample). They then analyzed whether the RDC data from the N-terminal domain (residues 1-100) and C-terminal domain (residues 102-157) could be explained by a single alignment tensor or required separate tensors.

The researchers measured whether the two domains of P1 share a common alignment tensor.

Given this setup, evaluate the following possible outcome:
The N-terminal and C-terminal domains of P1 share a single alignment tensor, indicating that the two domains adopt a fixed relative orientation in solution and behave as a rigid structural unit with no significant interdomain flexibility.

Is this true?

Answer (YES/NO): NO